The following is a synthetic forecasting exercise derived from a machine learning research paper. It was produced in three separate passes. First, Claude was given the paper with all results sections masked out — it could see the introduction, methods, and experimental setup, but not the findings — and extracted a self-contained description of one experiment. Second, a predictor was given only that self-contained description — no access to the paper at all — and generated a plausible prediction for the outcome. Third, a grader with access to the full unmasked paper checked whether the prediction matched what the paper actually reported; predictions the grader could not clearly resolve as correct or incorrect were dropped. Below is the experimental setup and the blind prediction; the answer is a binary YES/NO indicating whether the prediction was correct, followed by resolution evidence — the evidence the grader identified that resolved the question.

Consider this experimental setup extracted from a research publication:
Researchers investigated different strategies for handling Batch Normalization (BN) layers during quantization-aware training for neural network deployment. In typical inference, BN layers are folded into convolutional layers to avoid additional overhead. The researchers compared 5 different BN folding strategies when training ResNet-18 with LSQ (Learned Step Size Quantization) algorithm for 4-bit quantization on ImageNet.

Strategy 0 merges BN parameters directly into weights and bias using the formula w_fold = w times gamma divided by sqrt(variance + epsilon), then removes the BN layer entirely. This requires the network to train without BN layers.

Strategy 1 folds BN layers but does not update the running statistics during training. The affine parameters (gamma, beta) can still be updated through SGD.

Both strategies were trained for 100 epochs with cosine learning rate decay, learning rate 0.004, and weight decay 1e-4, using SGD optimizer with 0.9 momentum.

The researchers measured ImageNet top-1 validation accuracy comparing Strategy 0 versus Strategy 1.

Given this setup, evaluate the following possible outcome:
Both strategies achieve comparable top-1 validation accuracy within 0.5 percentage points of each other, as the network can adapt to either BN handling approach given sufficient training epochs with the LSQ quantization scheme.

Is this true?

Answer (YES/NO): YES